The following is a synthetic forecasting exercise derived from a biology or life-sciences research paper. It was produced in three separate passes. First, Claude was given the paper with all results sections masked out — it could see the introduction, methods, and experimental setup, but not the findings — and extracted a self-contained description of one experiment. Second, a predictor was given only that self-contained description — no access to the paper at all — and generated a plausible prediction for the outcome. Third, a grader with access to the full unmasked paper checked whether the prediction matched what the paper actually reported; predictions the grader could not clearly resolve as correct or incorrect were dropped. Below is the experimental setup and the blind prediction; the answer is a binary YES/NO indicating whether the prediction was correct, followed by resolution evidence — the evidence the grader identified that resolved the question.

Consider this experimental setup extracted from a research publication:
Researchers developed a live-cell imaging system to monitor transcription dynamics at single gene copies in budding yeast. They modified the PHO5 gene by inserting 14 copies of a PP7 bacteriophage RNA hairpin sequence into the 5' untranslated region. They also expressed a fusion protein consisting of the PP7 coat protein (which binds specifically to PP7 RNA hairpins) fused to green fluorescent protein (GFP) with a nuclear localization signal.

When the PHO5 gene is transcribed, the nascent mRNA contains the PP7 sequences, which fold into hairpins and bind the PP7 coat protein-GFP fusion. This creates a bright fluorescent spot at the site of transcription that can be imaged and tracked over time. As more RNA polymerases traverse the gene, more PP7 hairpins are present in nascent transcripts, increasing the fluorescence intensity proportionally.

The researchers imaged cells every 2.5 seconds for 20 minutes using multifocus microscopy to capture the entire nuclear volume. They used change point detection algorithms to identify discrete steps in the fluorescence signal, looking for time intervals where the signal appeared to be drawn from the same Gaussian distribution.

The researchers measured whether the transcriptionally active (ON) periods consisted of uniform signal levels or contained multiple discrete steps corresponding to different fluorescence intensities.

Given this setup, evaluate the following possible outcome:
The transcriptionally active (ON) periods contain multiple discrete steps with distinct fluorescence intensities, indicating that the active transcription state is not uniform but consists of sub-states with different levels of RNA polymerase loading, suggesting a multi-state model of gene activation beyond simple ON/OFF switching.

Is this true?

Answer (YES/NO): YES